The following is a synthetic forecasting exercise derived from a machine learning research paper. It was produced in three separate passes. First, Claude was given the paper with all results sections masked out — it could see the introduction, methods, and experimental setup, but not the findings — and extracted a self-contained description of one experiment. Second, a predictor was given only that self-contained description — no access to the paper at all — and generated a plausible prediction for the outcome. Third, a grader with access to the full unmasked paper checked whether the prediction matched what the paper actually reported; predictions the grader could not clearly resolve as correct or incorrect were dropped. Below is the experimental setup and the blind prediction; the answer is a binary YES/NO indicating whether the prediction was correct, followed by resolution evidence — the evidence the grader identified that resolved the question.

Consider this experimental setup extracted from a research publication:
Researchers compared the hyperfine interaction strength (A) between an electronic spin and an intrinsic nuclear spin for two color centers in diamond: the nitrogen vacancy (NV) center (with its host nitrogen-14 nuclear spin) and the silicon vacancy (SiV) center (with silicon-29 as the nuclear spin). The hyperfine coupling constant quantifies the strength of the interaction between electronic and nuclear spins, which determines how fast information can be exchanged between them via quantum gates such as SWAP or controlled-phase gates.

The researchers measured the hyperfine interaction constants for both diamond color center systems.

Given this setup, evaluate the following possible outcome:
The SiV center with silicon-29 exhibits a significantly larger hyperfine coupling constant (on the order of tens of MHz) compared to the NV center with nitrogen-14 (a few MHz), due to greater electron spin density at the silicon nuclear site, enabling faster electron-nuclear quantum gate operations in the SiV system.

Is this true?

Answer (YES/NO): YES